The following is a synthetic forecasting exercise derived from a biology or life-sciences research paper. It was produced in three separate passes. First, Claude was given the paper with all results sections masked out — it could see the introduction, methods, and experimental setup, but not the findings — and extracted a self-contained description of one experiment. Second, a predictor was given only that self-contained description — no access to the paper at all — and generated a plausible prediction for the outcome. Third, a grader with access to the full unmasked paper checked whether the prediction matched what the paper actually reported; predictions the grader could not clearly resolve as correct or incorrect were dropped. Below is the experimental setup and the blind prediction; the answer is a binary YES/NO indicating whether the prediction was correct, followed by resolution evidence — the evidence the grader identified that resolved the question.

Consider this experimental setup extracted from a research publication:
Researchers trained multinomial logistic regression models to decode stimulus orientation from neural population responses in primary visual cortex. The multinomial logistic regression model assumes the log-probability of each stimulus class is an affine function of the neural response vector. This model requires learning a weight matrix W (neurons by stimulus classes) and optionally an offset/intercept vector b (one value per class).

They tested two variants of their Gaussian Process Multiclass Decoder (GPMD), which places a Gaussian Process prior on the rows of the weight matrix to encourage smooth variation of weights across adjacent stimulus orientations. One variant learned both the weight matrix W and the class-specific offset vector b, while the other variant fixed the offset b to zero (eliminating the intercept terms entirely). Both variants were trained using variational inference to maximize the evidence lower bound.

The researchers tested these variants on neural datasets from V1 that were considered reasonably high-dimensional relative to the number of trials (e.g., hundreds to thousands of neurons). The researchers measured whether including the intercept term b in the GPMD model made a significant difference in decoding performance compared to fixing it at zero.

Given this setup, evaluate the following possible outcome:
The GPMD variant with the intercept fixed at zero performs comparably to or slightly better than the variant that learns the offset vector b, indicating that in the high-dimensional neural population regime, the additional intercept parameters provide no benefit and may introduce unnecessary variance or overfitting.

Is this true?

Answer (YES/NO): NO